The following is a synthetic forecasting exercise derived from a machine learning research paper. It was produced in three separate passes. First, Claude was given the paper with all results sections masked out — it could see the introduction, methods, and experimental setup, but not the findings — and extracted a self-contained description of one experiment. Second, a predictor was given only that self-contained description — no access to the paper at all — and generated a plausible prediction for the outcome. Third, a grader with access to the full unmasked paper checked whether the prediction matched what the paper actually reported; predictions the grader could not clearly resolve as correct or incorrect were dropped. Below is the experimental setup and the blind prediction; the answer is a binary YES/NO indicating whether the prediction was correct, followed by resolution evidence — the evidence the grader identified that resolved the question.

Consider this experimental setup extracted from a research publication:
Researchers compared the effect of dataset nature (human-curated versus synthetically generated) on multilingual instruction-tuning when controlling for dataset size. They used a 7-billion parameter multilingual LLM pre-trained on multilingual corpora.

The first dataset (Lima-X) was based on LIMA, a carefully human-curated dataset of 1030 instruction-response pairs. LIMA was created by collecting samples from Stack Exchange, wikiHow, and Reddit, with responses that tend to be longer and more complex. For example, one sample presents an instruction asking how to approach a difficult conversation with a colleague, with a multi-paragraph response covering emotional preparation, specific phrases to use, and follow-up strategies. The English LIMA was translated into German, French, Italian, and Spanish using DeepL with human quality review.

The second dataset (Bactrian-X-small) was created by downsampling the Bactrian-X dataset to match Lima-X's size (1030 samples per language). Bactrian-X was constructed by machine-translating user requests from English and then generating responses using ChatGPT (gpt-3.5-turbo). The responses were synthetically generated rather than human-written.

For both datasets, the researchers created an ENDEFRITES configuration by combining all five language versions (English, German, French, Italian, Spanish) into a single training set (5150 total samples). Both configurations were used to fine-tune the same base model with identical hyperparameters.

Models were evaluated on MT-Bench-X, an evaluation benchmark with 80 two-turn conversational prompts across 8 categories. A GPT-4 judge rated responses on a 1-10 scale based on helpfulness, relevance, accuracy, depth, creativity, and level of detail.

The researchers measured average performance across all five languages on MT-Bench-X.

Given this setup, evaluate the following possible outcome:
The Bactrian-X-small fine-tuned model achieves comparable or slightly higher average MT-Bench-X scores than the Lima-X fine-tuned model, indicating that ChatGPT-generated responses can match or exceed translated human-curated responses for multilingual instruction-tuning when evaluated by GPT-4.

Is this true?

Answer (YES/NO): YES